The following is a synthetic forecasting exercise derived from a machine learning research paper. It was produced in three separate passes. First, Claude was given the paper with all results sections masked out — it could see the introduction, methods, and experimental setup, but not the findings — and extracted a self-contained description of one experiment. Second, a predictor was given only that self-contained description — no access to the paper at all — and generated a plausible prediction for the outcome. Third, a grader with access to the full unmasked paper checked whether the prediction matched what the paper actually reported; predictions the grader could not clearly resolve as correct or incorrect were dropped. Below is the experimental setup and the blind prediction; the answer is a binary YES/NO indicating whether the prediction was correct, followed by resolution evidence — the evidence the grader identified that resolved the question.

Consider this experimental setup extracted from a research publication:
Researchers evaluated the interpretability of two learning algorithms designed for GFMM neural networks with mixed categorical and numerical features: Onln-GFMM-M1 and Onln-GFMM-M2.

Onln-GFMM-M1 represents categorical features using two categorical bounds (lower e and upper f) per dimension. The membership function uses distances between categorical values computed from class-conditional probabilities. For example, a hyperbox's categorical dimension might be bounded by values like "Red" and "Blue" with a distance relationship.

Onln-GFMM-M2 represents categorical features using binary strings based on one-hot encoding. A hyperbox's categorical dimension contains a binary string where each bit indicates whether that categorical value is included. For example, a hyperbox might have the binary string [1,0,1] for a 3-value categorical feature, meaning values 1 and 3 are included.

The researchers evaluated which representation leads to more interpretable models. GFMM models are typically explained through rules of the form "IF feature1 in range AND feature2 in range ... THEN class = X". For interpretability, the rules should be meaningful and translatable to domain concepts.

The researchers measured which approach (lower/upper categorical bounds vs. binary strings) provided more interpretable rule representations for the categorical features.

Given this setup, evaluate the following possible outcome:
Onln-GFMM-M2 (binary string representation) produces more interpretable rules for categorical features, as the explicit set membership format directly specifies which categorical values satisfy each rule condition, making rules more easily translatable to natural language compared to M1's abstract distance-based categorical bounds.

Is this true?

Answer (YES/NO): YES